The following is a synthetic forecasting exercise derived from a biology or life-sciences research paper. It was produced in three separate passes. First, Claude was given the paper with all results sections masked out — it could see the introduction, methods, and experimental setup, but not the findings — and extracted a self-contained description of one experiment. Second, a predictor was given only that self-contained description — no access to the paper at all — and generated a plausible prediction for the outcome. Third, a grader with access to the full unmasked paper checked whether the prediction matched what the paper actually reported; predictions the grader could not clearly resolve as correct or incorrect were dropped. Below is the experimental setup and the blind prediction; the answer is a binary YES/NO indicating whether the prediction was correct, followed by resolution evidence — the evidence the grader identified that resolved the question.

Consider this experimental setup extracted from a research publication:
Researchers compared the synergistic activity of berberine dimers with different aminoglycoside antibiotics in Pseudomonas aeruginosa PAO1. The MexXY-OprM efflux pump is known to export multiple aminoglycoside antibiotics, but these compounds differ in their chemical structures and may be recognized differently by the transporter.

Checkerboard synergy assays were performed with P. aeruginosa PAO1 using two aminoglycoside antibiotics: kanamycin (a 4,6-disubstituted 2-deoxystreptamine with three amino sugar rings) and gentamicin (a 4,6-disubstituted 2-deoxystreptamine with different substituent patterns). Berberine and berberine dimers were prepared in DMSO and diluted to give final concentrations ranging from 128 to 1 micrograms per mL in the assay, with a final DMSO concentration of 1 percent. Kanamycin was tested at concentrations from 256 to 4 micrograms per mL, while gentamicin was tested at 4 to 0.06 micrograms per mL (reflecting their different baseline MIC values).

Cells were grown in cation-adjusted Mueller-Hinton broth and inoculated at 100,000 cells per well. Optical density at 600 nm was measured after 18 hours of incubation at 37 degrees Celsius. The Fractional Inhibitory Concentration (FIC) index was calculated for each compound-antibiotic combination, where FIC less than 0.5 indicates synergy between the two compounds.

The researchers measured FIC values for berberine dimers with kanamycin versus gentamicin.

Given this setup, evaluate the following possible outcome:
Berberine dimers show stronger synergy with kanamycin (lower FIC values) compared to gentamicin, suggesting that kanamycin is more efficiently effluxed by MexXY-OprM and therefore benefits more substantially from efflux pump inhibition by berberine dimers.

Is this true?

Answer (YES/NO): NO